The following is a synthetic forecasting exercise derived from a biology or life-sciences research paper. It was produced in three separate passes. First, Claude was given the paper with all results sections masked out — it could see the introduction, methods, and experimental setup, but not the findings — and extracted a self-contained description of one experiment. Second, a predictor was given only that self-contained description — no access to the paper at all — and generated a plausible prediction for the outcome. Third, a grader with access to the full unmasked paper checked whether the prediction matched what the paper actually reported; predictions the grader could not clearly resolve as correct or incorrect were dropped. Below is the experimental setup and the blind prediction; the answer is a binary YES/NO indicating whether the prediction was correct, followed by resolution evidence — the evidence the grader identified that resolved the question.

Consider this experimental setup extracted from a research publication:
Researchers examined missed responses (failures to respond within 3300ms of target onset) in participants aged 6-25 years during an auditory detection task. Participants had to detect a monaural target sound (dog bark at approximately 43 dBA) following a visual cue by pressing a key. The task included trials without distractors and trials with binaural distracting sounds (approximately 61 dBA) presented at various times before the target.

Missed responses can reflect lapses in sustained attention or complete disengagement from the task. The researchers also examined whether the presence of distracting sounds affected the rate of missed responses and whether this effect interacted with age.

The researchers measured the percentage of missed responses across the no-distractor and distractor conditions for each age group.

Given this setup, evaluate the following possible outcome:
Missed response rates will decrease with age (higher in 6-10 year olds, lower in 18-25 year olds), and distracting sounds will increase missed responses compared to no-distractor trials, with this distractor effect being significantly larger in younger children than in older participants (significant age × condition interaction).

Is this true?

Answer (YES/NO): NO